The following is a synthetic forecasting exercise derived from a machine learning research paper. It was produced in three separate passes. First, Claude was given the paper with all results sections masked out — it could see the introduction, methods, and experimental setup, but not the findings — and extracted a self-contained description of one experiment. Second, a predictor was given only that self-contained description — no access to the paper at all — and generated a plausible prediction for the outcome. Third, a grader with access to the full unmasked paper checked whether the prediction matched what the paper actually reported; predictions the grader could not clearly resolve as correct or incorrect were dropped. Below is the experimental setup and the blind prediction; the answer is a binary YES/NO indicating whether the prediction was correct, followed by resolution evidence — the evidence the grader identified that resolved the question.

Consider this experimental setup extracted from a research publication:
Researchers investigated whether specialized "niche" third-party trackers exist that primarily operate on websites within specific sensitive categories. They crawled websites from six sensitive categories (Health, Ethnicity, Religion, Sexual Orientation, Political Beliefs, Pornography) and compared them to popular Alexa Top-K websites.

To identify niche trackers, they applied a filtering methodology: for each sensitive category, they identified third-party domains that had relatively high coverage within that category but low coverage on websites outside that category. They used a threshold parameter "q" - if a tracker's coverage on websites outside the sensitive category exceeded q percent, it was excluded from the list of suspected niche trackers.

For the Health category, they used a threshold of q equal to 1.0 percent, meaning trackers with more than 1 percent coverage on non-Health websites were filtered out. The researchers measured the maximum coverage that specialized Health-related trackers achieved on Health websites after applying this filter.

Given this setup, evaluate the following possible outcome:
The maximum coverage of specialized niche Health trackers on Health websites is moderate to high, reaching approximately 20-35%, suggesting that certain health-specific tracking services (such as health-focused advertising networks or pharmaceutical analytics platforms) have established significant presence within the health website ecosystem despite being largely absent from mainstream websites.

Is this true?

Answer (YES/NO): NO